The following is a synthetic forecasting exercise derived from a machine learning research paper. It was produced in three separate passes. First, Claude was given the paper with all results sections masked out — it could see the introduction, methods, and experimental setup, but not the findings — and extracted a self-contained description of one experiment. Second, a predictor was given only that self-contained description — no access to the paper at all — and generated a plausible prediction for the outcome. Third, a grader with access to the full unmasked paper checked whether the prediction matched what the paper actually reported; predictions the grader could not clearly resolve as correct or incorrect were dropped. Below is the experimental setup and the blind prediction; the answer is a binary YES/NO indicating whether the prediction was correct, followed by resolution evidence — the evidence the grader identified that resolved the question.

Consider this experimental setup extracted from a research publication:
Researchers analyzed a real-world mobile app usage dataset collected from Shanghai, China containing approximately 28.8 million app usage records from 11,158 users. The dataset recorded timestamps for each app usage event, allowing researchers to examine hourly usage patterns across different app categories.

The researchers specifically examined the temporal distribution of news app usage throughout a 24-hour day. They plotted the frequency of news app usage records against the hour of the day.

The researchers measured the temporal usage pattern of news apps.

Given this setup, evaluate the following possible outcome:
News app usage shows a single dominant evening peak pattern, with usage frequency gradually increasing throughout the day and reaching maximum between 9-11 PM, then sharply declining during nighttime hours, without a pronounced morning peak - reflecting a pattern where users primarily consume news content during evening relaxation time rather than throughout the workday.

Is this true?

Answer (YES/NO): NO